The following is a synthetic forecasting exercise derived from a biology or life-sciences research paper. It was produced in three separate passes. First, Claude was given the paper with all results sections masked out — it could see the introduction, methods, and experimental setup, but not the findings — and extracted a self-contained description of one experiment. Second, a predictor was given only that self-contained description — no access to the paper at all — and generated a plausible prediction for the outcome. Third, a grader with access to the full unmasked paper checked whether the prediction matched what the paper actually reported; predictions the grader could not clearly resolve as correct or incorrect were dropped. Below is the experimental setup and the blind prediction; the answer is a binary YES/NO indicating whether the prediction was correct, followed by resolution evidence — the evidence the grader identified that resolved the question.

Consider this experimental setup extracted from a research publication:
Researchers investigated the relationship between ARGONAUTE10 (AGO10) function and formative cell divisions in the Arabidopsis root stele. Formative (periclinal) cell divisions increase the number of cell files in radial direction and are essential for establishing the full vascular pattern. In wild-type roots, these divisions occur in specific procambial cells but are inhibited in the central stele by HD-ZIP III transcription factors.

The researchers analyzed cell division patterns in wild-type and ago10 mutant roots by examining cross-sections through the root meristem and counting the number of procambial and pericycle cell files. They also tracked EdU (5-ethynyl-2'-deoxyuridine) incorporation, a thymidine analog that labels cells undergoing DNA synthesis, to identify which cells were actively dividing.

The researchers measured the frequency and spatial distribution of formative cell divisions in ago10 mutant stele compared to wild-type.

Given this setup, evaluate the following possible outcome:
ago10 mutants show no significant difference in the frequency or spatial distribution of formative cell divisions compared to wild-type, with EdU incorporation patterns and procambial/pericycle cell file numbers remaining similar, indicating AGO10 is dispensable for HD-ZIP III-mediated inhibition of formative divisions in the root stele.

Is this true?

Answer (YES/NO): NO